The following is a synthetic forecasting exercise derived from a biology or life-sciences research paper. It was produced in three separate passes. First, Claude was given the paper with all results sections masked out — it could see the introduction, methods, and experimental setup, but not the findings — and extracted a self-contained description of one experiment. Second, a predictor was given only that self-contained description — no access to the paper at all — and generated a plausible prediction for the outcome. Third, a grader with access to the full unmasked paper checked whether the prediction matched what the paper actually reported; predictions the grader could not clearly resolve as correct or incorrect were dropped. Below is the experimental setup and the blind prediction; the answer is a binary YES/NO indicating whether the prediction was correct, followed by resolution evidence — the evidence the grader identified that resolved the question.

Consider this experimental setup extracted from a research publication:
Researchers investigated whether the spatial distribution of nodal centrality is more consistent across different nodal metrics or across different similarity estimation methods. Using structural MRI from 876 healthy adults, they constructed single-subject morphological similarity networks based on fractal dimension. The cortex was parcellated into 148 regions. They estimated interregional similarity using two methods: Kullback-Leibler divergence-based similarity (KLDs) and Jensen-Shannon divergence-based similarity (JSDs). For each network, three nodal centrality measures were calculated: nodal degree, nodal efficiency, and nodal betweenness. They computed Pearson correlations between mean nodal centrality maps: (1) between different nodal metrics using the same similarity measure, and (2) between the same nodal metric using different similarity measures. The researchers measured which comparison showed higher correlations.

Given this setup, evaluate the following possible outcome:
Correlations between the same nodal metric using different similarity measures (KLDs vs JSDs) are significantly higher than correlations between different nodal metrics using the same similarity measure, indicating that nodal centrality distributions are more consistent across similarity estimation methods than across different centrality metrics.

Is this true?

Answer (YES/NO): NO